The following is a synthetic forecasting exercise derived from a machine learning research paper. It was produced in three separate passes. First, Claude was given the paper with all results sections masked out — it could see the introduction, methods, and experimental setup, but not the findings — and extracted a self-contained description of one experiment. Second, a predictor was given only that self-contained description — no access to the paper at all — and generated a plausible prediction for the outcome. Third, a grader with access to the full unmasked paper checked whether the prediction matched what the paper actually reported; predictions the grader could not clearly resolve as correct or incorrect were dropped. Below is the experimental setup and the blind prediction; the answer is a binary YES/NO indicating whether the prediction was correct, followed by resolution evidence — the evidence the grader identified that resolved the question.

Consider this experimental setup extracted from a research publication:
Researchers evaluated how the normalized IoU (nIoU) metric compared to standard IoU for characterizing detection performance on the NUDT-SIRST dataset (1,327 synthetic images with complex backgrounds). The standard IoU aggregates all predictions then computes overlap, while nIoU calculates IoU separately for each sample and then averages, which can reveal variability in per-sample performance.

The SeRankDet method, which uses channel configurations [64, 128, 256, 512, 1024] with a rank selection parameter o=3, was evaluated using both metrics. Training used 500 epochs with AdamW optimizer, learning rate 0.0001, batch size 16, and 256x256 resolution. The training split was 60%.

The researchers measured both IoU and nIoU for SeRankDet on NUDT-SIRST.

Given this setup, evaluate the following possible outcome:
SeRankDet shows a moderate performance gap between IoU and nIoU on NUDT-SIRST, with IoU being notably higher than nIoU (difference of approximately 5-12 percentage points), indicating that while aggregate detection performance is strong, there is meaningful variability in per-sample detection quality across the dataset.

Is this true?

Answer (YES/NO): NO